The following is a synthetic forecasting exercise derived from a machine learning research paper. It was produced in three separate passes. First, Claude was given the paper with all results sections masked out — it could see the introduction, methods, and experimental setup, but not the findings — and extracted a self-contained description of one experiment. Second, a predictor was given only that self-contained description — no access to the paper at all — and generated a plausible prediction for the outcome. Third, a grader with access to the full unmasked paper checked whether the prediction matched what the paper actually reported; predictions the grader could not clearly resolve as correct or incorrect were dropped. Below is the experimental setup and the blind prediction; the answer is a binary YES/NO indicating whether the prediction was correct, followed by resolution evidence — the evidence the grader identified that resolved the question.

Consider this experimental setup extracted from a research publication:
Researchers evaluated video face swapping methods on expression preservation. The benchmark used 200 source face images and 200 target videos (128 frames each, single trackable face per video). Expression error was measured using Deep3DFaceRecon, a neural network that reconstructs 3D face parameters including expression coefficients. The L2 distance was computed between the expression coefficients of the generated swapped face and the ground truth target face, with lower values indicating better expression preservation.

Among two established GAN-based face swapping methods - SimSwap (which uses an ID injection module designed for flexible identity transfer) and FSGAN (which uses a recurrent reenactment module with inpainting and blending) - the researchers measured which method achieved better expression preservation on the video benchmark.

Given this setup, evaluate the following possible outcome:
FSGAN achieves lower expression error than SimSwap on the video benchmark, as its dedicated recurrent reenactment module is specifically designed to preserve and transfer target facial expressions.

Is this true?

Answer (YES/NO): YES